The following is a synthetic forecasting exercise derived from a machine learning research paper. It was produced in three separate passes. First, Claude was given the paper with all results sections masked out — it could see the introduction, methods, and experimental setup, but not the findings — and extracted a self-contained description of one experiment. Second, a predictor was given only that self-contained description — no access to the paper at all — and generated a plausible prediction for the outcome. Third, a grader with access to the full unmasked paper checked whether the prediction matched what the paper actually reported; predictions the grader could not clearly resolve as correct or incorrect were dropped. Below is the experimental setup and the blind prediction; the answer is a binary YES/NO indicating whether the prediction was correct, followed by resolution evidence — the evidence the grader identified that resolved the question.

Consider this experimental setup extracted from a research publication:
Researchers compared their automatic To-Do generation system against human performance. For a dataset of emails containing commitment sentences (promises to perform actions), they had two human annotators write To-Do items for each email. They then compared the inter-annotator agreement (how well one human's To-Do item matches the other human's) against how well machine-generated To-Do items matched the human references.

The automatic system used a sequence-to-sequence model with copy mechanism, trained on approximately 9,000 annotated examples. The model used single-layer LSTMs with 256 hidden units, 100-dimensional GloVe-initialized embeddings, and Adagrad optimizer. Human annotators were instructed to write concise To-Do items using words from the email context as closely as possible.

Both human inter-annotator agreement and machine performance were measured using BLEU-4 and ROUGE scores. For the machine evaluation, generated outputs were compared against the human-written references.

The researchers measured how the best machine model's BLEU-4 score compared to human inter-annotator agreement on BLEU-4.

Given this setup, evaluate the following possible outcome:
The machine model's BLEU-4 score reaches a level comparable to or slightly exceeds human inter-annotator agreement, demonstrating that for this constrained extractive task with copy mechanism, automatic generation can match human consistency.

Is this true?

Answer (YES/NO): YES